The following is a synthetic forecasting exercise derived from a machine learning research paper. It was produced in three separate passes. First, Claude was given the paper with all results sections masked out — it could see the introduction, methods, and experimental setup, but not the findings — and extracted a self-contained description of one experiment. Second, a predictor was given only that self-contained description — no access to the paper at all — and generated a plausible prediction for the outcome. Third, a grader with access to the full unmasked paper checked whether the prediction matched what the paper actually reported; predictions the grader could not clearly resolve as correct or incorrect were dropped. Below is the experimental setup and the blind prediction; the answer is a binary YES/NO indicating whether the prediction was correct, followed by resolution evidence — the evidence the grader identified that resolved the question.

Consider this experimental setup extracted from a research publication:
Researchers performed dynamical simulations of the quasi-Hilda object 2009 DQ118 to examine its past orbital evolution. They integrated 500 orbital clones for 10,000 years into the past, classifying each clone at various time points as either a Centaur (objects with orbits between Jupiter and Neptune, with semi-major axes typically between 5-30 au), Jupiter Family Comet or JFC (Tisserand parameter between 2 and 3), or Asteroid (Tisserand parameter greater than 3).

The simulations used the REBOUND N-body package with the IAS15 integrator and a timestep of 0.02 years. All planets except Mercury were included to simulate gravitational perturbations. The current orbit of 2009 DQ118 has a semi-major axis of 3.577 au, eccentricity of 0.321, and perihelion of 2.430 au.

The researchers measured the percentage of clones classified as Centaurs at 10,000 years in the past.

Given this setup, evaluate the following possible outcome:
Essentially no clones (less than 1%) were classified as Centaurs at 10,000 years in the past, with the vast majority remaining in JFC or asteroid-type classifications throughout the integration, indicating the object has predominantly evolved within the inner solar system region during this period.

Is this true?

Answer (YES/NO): NO